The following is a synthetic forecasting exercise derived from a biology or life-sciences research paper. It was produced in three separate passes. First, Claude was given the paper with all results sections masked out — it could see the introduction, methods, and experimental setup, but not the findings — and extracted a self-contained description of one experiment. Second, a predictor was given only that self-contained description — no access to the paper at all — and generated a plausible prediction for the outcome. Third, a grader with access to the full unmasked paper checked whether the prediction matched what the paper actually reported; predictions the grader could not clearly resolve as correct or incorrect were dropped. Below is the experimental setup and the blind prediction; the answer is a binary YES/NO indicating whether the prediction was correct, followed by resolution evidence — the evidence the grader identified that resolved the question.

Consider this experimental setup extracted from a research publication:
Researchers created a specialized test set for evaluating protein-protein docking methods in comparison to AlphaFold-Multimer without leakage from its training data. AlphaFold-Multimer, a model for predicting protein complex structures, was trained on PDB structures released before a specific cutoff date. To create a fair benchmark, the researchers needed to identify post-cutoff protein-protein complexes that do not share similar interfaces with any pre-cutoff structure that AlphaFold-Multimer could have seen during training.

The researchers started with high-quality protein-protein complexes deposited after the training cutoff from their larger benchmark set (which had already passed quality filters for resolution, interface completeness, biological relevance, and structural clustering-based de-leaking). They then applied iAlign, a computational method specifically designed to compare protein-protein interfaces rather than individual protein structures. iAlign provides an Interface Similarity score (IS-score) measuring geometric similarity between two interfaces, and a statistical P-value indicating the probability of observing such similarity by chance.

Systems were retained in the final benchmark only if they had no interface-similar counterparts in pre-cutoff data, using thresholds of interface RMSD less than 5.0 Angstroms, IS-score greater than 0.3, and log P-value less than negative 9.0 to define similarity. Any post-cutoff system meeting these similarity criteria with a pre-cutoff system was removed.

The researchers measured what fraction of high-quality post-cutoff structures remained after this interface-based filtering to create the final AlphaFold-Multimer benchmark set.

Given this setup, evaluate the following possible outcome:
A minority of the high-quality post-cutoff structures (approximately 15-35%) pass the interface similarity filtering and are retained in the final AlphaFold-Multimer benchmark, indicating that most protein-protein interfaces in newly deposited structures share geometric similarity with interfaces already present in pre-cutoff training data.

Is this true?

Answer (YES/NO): YES